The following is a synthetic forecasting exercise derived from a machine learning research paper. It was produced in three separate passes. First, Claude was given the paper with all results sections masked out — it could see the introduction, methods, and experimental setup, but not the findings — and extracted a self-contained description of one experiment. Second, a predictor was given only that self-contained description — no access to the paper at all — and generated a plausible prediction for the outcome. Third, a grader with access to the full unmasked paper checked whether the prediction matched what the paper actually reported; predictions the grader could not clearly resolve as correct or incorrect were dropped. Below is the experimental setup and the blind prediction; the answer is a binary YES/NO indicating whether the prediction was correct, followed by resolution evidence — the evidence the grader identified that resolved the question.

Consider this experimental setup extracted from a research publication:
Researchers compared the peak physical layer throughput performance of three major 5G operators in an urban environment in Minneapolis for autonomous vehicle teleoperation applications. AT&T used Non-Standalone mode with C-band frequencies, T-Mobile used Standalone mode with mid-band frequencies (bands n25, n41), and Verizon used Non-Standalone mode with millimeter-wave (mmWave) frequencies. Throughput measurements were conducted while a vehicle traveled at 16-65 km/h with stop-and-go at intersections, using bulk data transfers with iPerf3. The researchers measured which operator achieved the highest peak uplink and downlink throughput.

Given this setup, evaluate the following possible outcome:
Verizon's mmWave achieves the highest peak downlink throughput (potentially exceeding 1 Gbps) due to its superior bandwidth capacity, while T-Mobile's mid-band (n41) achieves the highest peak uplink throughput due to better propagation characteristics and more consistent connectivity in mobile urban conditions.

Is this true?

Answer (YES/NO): NO